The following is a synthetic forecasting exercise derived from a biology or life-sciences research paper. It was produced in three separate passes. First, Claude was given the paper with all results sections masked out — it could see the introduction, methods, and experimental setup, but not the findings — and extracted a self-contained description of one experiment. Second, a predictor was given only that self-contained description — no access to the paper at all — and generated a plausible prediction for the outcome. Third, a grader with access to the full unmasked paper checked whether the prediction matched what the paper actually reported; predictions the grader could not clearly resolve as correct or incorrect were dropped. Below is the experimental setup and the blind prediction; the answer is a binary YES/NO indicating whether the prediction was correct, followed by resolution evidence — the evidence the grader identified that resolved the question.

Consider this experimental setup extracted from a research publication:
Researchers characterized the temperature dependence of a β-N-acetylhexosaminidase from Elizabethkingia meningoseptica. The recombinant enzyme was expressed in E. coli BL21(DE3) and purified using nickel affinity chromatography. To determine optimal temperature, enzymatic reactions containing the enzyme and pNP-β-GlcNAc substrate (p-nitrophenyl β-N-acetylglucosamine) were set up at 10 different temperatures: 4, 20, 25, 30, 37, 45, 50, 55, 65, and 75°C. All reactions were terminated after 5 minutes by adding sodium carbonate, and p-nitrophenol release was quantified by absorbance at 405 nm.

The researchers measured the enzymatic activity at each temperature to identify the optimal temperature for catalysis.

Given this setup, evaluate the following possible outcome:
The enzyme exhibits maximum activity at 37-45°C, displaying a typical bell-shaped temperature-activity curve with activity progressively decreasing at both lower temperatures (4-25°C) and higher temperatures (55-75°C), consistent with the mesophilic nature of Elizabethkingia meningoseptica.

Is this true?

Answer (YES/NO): NO